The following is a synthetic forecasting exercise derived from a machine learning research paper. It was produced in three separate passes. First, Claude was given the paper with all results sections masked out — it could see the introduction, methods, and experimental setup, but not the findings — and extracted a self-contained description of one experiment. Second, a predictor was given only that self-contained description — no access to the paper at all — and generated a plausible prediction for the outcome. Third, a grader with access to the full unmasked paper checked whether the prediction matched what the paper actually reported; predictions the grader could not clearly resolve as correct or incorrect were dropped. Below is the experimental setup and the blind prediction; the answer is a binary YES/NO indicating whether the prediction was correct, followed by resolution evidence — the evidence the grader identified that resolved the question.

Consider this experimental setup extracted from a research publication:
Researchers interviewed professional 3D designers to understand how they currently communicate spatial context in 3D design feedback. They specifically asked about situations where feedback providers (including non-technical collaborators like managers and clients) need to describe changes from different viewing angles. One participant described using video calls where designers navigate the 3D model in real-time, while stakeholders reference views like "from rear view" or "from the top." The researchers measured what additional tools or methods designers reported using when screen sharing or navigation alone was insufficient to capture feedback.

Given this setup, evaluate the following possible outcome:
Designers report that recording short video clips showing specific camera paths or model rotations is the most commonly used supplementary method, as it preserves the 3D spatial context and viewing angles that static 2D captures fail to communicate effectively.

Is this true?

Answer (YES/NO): NO